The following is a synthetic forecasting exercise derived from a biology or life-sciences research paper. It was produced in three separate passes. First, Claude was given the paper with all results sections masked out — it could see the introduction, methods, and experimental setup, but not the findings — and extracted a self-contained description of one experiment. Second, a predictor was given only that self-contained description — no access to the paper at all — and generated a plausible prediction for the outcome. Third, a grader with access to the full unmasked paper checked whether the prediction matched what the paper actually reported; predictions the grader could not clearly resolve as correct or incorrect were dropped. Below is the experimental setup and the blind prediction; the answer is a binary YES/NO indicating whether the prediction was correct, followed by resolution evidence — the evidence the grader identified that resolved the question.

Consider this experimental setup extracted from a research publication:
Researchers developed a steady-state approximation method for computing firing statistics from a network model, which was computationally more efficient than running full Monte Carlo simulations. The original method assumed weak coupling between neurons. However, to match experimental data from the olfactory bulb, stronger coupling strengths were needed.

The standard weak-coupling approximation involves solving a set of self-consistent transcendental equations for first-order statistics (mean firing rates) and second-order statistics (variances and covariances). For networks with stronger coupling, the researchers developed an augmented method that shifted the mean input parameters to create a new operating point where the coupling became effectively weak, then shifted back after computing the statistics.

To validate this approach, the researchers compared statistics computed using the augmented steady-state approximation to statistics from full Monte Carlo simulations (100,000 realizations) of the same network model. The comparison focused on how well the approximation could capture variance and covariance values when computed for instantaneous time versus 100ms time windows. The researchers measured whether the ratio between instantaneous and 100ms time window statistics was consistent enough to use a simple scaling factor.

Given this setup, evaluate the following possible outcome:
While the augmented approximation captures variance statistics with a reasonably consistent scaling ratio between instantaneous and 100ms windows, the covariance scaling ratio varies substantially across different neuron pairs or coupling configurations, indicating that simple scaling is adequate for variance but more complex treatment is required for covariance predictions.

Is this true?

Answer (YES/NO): NO